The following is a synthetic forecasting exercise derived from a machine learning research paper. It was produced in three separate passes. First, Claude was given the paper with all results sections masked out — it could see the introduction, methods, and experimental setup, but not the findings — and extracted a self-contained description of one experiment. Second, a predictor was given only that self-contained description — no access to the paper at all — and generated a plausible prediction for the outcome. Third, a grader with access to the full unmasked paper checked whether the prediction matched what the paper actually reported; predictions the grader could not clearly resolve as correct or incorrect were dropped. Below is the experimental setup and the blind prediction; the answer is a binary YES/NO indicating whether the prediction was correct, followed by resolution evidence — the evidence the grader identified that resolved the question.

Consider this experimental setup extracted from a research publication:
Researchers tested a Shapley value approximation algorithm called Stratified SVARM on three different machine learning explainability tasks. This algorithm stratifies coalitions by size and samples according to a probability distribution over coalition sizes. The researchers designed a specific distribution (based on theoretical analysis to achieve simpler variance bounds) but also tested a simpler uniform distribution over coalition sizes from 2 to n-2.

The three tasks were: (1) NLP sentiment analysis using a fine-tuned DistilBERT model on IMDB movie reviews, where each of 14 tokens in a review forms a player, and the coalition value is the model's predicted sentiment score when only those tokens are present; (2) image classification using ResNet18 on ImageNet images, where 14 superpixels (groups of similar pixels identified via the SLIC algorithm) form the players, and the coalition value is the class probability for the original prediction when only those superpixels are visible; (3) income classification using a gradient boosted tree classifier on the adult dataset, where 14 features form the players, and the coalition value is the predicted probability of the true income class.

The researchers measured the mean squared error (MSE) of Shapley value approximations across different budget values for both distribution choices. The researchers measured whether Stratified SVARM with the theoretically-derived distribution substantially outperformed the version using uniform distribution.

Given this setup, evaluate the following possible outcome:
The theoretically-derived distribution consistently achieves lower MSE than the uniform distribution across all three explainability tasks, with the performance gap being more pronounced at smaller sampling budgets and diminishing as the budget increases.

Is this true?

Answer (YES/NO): NO